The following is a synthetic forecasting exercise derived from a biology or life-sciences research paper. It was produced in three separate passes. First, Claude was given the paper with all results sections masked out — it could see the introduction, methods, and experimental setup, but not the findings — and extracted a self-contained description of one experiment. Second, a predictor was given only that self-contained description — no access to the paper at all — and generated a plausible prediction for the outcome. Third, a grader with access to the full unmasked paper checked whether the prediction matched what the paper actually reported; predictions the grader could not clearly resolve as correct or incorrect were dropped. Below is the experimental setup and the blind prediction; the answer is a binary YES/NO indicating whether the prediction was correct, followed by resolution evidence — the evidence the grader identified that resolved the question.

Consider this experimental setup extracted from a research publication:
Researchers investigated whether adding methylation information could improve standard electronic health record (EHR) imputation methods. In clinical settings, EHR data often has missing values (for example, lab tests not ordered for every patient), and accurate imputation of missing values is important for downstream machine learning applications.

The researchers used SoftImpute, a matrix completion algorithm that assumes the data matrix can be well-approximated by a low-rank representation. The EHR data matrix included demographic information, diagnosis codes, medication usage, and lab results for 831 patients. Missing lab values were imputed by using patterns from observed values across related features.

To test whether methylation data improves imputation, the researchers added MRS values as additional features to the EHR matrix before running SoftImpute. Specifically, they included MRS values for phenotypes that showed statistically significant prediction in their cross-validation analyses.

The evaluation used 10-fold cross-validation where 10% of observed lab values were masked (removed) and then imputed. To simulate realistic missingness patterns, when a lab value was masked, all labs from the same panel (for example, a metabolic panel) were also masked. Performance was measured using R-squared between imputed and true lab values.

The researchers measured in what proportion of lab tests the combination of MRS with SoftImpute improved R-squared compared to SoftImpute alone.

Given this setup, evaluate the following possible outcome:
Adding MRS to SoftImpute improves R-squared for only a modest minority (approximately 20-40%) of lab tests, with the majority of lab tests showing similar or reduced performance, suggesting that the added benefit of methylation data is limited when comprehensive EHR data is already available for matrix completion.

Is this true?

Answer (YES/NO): YES